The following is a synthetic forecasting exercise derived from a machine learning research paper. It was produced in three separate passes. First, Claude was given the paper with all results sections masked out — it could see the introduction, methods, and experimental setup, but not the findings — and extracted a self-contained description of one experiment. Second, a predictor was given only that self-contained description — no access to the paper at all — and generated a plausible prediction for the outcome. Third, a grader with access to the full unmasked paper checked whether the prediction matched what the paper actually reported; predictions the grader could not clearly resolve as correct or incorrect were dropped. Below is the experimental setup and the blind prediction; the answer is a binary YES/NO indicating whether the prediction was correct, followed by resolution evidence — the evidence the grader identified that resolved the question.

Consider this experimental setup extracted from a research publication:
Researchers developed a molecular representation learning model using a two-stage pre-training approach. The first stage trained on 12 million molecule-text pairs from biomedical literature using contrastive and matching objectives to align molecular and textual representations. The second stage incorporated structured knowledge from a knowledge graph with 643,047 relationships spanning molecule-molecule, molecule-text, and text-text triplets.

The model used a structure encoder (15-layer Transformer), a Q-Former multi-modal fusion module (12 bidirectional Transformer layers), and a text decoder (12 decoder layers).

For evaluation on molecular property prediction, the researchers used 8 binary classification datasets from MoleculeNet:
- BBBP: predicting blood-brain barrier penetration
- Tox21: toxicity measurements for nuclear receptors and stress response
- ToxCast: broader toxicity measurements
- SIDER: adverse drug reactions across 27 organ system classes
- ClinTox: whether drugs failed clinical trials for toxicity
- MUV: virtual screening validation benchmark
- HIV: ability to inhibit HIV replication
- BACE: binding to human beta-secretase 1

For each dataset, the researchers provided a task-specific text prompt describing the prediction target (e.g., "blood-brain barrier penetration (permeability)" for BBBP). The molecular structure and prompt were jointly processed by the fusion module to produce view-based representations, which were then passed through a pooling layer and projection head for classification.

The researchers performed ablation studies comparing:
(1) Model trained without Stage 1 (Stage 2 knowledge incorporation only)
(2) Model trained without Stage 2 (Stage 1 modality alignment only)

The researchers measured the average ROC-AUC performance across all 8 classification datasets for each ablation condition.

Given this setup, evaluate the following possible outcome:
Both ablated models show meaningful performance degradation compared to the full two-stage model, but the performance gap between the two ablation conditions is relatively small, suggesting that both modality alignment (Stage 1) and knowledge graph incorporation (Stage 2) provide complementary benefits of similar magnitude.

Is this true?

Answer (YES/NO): YES